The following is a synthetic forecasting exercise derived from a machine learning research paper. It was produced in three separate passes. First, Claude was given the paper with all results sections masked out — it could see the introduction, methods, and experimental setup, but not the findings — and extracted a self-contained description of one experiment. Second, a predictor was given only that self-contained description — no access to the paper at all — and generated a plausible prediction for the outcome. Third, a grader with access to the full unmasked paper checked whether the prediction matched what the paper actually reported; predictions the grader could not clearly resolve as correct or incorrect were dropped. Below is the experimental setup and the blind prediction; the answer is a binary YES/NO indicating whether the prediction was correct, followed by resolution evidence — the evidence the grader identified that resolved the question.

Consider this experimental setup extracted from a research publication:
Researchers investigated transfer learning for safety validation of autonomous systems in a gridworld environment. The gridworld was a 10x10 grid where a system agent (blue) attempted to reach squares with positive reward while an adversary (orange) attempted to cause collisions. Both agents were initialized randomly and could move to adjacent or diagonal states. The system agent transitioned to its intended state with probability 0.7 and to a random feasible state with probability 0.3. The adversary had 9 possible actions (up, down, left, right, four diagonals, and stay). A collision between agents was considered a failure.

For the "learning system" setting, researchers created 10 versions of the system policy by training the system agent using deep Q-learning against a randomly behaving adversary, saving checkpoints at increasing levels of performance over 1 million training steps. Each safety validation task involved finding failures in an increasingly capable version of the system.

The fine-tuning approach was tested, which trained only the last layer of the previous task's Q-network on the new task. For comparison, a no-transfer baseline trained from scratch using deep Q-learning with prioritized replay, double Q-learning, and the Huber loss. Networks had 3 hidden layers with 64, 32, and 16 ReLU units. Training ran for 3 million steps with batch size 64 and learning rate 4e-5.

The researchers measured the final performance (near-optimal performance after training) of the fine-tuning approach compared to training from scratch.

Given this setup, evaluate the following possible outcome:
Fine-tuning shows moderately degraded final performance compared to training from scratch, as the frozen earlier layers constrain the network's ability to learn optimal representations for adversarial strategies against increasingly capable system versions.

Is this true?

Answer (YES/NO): YES